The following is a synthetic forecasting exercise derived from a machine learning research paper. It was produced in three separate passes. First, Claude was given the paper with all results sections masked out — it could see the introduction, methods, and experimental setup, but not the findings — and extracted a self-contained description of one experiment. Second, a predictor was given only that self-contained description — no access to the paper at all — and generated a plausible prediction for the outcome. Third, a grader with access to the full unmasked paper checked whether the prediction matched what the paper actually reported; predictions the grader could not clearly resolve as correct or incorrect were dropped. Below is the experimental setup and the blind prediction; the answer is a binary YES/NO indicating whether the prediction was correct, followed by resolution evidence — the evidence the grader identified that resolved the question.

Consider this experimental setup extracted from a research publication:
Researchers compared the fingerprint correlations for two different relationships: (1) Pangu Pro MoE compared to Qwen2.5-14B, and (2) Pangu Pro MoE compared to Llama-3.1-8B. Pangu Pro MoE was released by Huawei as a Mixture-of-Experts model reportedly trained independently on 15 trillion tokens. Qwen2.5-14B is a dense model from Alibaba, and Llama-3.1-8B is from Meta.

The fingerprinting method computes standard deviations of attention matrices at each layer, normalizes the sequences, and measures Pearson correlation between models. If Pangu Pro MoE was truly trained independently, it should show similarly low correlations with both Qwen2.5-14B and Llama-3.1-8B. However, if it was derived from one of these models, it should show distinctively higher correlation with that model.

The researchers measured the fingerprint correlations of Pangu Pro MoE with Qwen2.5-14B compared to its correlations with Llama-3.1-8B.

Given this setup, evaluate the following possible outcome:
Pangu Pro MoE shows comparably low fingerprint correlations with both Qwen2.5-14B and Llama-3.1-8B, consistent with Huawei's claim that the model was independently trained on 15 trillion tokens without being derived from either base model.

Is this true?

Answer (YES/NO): NO